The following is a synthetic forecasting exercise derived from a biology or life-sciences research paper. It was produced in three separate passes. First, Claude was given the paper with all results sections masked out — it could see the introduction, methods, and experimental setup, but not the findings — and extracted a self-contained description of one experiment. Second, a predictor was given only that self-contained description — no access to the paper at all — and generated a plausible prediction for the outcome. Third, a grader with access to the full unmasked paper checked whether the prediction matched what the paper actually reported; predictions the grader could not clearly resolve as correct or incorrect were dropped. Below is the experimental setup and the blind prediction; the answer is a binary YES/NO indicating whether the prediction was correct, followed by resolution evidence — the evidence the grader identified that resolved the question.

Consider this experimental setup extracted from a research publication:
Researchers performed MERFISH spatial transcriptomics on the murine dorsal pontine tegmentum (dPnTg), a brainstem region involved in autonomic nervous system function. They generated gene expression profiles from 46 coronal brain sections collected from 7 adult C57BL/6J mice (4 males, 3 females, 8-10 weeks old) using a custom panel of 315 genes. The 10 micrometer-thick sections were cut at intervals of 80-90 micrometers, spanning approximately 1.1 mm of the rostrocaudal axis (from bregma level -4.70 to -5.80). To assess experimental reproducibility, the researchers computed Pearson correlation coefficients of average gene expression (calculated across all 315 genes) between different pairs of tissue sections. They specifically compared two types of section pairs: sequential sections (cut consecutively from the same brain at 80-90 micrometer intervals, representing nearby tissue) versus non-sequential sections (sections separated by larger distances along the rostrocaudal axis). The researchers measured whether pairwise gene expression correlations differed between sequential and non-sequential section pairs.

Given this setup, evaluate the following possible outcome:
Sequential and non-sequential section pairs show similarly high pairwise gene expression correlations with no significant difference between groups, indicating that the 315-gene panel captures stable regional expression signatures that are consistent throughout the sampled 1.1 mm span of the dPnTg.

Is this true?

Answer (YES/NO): NO